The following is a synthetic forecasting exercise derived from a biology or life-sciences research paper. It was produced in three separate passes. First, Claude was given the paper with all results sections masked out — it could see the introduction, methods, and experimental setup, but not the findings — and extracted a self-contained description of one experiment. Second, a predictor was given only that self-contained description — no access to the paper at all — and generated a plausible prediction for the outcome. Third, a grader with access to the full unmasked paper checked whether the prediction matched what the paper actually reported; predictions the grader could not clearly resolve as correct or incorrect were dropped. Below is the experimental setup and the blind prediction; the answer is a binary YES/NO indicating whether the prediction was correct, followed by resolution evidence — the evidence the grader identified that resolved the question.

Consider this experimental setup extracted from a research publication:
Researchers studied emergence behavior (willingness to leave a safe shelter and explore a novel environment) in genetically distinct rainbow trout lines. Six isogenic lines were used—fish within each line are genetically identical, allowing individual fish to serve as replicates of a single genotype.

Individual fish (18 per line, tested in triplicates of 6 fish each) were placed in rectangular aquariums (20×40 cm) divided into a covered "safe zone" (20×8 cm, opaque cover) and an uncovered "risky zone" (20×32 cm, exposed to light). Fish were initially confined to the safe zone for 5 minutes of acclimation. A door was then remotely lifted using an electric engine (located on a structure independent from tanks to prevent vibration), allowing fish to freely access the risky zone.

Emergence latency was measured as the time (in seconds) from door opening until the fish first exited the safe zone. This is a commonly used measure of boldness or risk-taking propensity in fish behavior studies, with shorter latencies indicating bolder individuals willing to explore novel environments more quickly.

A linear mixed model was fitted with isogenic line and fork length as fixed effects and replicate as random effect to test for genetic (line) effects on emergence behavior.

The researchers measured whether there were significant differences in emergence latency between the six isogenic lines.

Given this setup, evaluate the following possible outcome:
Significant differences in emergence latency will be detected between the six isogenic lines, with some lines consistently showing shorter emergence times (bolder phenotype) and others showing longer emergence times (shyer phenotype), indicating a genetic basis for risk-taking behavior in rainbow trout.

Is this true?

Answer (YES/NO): NO